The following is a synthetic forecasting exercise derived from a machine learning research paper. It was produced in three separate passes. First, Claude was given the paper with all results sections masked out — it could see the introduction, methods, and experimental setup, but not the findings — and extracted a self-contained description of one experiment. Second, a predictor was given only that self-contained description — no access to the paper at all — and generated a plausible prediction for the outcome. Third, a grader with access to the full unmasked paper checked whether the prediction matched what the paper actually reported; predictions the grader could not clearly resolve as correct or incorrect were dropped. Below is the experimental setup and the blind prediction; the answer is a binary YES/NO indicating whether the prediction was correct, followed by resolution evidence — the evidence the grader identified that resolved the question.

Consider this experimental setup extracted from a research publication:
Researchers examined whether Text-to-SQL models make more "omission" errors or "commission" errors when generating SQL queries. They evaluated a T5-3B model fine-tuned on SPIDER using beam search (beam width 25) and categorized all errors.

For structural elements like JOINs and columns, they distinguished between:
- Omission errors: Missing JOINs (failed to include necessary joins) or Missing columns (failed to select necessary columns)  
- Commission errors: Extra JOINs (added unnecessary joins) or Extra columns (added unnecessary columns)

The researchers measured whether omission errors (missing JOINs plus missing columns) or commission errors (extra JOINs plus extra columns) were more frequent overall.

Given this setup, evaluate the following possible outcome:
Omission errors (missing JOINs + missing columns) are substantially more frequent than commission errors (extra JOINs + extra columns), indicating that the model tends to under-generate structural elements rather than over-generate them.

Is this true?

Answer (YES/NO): YES